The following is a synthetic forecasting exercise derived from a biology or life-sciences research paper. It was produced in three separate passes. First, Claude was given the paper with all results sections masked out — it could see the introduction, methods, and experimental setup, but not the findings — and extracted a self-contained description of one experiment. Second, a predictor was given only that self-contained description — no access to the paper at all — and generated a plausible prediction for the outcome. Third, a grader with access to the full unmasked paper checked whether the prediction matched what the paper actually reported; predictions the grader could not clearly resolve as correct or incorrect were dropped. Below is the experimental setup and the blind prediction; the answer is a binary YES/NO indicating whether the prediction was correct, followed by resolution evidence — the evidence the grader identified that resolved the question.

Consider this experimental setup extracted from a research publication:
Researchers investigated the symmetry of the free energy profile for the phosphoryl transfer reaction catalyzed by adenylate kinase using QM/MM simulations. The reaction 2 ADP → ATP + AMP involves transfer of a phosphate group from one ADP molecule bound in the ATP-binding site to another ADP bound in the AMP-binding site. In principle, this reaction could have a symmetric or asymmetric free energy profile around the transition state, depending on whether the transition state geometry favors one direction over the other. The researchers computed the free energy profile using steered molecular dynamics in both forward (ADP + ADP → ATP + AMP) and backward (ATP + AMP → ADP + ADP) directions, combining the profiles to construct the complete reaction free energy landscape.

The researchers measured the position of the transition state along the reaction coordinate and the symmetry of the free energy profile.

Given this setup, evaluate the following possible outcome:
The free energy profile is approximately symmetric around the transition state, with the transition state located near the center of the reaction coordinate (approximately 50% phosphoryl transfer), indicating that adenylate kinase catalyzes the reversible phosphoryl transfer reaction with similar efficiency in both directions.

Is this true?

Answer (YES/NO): YES